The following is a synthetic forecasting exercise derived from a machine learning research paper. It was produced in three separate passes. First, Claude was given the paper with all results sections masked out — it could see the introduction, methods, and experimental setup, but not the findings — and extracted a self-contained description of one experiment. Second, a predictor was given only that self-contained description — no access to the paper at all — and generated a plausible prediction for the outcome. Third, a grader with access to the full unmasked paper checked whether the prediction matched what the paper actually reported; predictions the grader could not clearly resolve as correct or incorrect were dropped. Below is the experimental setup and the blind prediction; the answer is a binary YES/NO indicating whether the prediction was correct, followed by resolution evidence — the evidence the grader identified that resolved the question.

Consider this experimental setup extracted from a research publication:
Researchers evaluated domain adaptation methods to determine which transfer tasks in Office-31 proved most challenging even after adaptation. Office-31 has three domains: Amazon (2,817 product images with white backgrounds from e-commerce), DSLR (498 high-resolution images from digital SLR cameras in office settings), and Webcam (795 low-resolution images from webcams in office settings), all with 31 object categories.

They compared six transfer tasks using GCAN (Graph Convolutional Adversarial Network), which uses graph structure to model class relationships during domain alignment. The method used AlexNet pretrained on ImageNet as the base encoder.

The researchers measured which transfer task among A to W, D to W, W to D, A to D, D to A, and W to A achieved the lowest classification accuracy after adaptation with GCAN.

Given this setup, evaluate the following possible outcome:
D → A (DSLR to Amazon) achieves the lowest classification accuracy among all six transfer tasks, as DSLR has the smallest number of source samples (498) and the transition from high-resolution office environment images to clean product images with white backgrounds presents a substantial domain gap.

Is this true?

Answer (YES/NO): NO